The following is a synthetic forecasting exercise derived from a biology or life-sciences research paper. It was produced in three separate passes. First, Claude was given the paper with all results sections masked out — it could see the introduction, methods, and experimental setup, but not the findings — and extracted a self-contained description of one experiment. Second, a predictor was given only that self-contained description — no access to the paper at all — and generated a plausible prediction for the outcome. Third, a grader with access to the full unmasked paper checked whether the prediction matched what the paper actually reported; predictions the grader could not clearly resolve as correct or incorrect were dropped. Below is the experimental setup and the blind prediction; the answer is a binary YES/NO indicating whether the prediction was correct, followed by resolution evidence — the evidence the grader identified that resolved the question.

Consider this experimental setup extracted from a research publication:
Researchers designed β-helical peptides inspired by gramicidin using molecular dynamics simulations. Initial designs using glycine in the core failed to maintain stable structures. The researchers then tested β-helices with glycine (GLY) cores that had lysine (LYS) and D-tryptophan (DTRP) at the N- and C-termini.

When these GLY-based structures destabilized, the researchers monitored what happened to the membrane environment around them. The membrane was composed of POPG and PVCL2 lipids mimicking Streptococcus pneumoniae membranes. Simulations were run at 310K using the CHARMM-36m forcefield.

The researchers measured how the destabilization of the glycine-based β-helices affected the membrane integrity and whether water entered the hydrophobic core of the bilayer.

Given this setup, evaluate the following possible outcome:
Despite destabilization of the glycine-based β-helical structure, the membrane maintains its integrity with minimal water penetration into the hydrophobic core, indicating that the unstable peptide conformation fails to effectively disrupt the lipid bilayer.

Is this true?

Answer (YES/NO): NO